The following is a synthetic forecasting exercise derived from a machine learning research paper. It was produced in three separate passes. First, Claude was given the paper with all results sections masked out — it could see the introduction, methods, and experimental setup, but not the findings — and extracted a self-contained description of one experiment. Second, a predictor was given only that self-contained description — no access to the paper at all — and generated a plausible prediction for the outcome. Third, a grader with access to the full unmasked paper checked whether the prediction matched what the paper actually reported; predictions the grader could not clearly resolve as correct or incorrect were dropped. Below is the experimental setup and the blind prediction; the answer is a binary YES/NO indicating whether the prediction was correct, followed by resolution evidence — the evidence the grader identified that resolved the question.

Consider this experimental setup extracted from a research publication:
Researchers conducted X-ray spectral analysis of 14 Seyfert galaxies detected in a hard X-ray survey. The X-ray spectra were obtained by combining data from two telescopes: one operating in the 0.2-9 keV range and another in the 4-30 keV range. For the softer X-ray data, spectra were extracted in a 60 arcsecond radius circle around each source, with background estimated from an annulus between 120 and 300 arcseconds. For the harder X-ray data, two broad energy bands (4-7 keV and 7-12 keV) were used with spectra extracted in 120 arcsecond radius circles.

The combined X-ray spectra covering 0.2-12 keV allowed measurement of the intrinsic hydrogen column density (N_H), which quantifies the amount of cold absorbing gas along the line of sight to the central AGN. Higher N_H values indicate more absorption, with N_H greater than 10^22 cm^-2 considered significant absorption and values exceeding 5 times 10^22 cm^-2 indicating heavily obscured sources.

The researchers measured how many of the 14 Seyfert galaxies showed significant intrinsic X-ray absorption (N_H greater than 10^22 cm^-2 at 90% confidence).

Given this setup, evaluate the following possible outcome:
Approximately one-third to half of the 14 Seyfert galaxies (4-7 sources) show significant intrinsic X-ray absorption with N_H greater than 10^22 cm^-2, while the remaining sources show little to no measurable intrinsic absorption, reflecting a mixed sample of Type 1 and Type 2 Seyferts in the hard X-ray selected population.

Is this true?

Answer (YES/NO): YES